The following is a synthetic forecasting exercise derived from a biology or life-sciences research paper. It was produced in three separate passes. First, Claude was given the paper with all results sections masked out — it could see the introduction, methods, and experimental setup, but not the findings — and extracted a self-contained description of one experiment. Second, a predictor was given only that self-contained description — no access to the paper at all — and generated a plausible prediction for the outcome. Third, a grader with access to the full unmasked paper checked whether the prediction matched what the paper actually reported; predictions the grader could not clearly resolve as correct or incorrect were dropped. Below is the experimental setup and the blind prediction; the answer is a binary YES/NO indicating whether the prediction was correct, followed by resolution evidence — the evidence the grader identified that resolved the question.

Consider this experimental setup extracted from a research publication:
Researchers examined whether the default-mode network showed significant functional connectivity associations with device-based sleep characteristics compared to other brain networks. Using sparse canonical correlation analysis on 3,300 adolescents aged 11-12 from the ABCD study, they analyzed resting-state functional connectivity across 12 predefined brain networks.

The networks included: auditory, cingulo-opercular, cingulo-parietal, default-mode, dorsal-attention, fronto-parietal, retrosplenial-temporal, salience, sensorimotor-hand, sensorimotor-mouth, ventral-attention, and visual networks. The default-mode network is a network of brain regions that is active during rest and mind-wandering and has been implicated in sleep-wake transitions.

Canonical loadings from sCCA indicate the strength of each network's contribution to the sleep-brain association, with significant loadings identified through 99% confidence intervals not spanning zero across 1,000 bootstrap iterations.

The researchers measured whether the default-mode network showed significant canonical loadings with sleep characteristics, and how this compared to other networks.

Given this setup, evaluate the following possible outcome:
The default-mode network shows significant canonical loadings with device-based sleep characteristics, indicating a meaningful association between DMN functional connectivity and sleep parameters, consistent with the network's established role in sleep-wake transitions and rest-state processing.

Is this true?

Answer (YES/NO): NO